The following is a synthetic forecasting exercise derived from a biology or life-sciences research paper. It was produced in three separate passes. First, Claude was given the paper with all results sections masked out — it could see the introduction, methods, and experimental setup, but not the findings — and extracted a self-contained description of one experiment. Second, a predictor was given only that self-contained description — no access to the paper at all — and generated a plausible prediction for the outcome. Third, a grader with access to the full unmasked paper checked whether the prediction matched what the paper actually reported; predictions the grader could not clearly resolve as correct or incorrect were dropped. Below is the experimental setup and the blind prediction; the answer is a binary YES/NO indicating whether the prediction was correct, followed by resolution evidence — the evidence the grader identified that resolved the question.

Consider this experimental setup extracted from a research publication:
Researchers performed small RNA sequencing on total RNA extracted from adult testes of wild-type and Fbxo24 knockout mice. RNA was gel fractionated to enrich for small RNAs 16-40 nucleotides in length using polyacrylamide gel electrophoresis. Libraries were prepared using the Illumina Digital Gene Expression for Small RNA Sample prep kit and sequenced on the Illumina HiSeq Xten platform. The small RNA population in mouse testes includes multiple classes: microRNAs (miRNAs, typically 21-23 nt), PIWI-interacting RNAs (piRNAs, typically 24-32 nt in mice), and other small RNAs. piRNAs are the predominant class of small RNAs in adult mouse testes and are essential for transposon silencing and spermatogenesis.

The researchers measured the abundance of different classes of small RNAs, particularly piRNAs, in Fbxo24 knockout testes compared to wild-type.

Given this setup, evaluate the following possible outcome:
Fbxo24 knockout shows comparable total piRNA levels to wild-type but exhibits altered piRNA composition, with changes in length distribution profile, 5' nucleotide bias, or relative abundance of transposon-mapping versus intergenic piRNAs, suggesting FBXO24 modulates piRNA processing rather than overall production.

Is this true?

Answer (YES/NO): NO